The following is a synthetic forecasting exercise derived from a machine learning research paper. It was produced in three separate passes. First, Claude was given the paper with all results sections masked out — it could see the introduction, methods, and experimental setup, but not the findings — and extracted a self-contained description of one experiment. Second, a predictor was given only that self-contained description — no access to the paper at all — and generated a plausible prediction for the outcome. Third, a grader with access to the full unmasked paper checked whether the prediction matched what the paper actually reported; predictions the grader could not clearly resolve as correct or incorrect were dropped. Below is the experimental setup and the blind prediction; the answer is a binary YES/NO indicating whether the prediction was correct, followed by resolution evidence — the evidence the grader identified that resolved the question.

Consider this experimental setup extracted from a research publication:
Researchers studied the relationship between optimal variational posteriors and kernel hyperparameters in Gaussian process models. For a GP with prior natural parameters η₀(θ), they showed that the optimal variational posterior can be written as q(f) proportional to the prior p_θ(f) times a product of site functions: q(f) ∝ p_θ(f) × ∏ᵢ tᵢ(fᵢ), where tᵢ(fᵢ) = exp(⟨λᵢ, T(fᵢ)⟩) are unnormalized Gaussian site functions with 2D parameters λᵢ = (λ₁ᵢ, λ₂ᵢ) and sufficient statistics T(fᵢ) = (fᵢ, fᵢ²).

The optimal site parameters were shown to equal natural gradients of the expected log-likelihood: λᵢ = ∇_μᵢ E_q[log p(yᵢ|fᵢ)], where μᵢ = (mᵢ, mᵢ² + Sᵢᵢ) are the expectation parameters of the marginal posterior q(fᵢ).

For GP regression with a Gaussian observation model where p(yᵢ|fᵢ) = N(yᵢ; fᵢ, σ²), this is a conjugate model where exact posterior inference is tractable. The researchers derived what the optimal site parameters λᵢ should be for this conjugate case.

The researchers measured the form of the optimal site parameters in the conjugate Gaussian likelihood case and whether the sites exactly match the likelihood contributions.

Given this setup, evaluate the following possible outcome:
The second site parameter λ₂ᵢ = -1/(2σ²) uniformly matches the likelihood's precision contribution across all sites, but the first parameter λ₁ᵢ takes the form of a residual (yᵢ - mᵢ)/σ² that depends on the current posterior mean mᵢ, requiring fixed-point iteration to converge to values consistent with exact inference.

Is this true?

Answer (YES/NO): NO